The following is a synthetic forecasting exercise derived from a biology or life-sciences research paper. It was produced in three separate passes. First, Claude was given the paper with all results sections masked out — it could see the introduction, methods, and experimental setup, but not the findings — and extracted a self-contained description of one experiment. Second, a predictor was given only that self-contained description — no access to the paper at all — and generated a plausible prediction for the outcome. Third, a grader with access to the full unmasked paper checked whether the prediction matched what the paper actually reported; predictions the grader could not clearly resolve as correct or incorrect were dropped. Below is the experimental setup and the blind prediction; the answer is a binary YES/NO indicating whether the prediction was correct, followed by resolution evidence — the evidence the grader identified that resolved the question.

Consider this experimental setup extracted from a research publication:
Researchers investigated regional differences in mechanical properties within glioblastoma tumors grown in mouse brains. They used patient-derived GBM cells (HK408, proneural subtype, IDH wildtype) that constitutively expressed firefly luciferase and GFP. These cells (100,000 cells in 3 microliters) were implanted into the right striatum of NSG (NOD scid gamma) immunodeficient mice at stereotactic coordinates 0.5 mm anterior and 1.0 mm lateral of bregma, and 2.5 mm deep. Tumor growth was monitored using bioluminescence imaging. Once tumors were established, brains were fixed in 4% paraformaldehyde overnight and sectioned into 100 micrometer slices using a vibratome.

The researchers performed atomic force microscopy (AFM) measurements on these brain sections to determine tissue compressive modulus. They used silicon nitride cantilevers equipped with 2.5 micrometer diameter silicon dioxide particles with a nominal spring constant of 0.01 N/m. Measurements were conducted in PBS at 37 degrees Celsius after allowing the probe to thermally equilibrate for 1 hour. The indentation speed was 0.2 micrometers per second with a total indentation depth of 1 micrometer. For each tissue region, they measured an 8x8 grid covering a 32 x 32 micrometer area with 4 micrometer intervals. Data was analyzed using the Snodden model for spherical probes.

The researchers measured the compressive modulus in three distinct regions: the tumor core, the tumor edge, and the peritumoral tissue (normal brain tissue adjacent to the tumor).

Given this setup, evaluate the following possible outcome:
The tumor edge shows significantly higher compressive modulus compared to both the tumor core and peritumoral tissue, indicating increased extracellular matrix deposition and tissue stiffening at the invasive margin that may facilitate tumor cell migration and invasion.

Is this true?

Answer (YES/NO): NO